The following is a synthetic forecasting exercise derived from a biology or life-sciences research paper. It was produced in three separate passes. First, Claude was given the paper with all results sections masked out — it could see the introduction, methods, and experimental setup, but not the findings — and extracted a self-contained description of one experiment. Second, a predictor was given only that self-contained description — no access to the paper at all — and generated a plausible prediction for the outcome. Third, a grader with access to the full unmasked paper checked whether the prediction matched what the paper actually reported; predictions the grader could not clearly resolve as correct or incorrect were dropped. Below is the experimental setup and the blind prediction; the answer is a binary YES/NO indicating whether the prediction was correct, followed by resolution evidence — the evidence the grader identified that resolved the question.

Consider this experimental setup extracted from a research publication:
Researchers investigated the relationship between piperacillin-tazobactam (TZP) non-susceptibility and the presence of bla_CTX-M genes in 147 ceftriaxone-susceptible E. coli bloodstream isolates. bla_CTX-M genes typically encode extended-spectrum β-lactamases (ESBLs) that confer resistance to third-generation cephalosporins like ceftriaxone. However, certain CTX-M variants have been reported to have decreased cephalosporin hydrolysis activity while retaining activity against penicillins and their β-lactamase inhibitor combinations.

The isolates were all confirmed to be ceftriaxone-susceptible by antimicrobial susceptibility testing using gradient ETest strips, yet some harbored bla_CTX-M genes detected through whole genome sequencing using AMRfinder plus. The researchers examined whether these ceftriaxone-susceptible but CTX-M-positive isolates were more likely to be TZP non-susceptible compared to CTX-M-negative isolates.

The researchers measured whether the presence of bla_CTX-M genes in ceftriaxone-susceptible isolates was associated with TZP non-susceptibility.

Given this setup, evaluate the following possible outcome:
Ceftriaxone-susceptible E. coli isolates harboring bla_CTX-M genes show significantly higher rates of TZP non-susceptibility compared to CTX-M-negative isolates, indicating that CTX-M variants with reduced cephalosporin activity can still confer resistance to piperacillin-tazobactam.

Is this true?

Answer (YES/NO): NO